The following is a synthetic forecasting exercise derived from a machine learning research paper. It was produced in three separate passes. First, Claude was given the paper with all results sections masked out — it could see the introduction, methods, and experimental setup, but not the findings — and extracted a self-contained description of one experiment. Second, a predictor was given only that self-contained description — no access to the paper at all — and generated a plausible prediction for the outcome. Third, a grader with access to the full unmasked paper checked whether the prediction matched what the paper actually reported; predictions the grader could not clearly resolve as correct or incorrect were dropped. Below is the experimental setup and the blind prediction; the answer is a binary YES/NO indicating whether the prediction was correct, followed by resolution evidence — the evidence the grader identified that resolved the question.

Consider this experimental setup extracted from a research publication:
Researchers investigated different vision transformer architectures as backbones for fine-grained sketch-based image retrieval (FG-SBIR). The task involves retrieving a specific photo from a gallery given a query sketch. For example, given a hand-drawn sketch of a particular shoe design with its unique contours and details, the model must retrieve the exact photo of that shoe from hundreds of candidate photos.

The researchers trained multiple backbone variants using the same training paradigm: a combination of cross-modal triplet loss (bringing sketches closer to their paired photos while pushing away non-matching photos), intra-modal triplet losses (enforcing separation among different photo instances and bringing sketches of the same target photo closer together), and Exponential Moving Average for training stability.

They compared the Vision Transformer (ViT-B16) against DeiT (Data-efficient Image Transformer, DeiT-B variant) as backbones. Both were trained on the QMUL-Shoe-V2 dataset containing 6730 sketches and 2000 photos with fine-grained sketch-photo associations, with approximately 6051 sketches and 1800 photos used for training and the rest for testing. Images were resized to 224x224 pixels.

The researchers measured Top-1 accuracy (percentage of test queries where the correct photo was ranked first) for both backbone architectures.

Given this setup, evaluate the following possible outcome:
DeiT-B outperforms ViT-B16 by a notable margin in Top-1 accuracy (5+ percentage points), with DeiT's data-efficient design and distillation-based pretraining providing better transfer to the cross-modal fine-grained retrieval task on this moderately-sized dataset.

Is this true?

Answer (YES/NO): YES